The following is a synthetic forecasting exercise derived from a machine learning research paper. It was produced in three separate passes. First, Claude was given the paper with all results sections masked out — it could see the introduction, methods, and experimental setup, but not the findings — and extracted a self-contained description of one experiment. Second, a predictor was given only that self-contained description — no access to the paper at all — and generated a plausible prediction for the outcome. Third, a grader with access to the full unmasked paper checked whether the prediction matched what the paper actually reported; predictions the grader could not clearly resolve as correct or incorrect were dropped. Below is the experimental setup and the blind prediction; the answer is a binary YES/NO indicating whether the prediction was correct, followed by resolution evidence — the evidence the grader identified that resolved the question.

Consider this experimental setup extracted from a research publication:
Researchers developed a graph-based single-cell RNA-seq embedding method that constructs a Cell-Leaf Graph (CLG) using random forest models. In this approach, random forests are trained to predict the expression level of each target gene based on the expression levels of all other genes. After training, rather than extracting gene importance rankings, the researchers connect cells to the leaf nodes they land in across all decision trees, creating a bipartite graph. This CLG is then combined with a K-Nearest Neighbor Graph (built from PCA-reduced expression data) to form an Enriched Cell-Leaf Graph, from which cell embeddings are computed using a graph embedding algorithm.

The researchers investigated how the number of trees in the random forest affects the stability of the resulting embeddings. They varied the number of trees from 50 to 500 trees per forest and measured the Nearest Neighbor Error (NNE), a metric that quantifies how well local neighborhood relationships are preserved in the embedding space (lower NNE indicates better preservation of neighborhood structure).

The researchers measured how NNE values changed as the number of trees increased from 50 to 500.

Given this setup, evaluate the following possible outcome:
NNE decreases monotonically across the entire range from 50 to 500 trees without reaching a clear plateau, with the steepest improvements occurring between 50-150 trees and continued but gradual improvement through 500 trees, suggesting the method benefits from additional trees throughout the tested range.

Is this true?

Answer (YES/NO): NO